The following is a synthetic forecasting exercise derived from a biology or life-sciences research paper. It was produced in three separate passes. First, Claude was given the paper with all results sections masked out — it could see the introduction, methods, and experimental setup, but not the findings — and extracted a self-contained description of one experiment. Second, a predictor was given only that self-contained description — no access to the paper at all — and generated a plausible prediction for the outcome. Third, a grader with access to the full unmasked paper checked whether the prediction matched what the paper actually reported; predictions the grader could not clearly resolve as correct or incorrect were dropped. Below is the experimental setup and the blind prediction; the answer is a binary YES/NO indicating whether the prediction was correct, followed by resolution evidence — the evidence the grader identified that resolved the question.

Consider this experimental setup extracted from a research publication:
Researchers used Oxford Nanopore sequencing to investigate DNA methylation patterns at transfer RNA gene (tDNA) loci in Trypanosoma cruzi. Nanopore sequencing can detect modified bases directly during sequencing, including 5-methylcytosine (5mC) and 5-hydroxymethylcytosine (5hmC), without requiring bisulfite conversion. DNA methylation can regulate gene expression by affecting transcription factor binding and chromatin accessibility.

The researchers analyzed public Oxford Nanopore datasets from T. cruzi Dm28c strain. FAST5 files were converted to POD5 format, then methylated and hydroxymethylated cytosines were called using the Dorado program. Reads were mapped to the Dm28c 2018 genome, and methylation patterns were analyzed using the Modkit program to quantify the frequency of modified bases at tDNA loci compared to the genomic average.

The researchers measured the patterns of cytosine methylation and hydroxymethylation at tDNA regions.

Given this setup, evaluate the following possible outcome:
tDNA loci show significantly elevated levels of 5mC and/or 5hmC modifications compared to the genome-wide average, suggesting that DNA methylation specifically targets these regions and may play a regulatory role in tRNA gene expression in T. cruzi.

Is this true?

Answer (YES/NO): NO